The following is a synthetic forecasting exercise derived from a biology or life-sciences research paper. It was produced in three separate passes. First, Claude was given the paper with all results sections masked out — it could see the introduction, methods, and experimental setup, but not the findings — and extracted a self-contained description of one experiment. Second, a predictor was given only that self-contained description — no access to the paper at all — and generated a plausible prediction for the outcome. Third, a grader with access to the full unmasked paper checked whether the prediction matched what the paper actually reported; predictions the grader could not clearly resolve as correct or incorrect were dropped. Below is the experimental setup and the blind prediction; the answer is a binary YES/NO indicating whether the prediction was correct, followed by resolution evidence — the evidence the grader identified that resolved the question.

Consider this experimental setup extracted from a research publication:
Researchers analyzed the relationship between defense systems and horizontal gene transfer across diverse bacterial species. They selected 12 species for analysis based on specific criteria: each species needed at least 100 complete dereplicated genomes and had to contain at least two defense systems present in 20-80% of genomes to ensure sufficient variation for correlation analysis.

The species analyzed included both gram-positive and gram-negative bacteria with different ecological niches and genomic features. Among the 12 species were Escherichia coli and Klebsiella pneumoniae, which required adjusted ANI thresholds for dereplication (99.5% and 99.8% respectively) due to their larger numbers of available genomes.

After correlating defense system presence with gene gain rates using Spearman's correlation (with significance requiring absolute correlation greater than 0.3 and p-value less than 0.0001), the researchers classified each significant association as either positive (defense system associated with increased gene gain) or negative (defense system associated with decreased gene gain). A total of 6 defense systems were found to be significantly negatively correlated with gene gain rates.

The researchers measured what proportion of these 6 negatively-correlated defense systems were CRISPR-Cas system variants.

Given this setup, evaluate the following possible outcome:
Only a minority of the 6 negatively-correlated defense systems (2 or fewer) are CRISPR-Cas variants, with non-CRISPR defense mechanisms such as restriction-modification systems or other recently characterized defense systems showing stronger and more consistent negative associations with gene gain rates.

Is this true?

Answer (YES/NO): NO